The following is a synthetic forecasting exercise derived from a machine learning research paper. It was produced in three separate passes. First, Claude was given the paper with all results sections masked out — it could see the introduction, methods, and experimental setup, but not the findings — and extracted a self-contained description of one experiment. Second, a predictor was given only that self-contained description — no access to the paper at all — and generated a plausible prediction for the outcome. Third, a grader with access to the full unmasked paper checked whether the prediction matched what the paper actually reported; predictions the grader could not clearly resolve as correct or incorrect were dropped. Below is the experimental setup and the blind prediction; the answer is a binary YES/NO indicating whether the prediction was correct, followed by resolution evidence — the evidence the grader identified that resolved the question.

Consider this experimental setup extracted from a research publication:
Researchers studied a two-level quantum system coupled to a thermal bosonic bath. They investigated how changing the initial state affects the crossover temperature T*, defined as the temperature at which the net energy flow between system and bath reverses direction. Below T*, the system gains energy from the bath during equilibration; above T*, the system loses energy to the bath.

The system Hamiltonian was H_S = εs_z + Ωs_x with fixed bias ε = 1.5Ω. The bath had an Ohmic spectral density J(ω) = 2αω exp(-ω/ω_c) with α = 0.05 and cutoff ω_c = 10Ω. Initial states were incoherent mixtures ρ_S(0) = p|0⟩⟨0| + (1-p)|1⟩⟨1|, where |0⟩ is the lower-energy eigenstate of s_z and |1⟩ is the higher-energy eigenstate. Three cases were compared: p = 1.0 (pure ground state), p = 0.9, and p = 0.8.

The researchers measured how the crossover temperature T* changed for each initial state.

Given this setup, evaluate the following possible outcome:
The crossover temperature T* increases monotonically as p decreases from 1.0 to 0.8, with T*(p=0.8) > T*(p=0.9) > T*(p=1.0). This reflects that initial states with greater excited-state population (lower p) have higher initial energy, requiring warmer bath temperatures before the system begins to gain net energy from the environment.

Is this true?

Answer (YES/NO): YES